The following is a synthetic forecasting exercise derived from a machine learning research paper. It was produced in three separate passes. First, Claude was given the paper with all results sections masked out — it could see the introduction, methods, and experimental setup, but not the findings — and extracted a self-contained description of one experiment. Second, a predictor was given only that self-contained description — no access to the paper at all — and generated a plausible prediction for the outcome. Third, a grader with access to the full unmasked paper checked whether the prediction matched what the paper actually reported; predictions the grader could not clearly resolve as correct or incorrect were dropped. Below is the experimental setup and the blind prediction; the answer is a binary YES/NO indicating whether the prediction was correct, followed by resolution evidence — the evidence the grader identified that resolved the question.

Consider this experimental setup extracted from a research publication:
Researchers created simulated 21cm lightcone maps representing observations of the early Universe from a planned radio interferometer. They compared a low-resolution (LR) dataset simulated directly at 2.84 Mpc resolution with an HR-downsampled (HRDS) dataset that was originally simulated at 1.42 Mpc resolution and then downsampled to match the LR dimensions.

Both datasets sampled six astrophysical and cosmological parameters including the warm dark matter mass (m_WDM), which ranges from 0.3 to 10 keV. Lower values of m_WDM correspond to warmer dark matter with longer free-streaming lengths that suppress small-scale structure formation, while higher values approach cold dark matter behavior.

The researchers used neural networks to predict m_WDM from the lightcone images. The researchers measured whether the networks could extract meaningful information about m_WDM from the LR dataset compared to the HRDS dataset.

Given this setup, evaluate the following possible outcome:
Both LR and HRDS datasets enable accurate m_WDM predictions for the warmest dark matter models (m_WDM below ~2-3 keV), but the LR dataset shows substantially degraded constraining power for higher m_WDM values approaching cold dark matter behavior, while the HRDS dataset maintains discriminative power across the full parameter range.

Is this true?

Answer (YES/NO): NO